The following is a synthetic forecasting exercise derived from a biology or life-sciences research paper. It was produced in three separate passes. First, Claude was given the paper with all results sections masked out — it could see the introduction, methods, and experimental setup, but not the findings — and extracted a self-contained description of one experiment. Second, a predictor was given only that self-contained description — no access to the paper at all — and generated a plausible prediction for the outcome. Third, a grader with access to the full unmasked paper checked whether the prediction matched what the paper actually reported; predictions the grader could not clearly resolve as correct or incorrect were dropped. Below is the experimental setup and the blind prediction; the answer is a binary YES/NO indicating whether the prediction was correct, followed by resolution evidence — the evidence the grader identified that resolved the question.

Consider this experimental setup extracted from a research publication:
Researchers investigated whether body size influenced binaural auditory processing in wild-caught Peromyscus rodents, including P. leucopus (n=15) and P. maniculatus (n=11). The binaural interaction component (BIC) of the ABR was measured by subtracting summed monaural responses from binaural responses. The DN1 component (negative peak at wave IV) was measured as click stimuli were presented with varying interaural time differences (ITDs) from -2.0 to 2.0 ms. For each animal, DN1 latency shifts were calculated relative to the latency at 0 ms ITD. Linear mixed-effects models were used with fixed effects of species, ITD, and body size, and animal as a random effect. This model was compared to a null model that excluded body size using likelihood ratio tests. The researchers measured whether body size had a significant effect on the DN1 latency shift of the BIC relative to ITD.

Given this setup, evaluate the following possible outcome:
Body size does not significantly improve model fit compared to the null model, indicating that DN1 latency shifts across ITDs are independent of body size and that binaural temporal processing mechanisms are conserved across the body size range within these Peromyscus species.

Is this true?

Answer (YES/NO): NO